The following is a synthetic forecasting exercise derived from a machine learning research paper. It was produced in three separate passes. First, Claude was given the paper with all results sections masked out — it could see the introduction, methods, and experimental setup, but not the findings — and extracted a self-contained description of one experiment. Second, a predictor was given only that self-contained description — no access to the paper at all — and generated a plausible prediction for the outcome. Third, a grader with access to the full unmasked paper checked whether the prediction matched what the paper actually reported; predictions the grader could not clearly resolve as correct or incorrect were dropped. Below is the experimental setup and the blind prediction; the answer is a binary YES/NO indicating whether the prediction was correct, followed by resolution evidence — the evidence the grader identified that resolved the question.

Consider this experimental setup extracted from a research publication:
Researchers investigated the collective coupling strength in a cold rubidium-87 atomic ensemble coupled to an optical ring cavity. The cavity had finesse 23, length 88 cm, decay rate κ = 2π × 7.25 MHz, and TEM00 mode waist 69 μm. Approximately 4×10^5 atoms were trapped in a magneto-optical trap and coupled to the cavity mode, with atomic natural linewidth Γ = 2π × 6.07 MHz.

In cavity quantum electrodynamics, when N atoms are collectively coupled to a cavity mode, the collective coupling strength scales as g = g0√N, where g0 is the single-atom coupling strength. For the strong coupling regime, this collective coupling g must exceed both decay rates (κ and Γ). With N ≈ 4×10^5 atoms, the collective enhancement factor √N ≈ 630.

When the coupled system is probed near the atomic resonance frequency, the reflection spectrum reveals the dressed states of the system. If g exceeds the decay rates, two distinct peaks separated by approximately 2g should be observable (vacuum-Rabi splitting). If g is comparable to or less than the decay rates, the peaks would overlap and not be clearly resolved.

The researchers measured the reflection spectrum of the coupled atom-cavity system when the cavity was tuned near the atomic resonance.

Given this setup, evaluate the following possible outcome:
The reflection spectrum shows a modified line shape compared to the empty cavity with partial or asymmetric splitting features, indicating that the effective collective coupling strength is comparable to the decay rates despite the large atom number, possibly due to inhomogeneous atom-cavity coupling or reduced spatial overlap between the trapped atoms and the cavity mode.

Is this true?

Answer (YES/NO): NO